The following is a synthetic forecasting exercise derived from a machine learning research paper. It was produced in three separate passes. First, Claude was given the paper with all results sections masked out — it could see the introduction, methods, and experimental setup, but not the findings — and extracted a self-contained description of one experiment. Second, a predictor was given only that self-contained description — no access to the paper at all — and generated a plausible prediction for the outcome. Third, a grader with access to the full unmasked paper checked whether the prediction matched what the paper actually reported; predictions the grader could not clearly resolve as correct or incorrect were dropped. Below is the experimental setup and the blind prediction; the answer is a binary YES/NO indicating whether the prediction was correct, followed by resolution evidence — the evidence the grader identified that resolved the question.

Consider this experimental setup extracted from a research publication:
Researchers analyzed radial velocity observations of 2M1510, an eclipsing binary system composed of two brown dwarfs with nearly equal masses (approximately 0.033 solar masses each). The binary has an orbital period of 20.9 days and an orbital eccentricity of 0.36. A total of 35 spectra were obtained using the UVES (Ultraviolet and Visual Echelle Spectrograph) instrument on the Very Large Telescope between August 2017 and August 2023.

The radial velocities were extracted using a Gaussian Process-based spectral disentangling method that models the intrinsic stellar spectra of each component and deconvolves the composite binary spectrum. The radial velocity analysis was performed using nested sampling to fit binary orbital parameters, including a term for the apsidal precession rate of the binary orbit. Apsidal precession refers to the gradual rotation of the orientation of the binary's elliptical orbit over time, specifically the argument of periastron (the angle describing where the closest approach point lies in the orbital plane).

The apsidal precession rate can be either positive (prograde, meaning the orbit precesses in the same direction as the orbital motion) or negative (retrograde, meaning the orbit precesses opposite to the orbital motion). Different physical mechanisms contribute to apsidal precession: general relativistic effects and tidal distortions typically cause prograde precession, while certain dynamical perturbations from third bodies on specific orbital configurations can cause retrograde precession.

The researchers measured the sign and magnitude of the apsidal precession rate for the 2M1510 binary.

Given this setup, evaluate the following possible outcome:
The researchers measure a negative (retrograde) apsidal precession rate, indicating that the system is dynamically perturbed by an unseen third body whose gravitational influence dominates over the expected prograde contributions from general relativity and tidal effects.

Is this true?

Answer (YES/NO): YES